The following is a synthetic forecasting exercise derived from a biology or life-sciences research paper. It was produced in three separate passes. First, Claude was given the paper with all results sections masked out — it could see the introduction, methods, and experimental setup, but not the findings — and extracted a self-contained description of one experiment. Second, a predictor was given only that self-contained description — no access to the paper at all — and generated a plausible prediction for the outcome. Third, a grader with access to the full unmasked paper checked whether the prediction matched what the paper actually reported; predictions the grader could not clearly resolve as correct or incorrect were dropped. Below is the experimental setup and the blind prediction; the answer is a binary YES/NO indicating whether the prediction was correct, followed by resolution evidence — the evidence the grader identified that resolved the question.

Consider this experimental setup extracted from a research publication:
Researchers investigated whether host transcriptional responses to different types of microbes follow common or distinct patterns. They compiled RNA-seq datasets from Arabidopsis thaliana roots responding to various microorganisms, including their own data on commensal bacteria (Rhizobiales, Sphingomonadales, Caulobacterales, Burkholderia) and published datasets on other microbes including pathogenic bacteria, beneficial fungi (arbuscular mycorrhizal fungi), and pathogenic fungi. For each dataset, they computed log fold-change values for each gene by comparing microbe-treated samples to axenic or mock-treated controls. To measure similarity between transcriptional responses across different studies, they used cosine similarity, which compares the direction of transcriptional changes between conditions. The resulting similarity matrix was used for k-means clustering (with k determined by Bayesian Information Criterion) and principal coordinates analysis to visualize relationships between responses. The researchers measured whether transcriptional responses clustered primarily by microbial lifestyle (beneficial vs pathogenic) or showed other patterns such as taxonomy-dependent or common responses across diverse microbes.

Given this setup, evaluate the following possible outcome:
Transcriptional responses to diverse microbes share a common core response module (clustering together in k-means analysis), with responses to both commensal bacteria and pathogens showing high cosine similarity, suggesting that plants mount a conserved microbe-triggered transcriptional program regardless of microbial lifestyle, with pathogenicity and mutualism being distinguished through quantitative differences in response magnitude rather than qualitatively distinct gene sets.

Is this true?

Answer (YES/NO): NO